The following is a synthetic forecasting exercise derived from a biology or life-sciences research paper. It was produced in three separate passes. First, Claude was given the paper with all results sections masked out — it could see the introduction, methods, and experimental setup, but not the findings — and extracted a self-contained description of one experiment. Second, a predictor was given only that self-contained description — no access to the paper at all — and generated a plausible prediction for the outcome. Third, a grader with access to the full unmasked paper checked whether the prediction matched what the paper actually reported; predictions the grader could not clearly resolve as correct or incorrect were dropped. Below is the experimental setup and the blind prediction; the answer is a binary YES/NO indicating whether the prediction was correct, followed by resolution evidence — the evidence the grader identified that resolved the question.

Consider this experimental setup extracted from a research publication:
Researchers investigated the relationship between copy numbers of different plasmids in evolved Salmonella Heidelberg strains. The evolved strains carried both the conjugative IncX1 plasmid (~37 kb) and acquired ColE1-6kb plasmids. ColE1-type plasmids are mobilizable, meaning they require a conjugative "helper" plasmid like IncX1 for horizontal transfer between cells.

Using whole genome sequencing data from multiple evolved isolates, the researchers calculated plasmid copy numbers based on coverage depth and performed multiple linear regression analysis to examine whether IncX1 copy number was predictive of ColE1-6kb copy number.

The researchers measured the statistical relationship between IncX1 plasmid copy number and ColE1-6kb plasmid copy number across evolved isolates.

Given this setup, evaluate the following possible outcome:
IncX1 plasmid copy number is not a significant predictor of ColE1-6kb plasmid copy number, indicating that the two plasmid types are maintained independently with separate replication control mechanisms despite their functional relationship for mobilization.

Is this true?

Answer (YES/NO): NO